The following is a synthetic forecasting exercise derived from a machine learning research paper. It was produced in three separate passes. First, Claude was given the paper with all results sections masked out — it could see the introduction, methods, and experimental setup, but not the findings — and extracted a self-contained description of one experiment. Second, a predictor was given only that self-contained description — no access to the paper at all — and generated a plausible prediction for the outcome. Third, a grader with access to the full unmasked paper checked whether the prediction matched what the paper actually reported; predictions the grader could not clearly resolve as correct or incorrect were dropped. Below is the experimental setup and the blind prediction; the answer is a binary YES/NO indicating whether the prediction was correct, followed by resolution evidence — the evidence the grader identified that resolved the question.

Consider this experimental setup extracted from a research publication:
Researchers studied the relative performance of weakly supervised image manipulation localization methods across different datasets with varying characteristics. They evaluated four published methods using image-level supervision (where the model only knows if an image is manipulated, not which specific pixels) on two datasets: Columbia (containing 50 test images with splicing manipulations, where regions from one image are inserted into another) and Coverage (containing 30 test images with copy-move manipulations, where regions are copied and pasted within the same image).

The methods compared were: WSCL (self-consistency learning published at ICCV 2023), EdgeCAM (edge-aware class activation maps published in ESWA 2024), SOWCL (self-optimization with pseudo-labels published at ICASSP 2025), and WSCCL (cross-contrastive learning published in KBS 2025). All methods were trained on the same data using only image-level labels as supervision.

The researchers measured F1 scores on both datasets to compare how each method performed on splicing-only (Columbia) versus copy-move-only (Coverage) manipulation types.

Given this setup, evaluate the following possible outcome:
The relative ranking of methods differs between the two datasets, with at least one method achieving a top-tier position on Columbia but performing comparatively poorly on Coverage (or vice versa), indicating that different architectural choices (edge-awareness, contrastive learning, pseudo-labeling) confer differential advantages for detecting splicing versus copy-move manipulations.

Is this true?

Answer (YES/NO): NO